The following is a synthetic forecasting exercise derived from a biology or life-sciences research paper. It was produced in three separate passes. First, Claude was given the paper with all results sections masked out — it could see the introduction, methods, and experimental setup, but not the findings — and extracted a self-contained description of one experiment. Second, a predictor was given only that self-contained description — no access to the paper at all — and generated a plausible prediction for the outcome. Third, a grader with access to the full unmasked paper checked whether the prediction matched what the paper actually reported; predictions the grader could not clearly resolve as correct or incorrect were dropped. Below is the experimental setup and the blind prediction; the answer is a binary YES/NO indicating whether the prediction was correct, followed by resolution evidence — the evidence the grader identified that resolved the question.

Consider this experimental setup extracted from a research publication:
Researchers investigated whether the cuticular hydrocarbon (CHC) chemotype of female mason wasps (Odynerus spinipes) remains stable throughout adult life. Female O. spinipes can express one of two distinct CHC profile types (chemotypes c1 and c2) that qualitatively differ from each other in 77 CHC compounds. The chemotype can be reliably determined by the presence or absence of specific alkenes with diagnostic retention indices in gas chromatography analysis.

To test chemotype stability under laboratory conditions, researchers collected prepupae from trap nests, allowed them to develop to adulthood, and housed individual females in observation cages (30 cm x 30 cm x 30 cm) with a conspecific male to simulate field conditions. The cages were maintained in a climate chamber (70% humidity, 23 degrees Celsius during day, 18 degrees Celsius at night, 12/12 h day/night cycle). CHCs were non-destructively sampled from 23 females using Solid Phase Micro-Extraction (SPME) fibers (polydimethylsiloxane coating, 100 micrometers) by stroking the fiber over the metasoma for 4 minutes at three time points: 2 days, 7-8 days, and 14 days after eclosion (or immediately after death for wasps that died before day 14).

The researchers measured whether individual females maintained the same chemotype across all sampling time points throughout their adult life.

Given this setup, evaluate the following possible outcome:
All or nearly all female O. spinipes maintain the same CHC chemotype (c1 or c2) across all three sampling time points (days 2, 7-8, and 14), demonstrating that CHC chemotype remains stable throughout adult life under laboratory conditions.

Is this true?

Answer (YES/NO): YES